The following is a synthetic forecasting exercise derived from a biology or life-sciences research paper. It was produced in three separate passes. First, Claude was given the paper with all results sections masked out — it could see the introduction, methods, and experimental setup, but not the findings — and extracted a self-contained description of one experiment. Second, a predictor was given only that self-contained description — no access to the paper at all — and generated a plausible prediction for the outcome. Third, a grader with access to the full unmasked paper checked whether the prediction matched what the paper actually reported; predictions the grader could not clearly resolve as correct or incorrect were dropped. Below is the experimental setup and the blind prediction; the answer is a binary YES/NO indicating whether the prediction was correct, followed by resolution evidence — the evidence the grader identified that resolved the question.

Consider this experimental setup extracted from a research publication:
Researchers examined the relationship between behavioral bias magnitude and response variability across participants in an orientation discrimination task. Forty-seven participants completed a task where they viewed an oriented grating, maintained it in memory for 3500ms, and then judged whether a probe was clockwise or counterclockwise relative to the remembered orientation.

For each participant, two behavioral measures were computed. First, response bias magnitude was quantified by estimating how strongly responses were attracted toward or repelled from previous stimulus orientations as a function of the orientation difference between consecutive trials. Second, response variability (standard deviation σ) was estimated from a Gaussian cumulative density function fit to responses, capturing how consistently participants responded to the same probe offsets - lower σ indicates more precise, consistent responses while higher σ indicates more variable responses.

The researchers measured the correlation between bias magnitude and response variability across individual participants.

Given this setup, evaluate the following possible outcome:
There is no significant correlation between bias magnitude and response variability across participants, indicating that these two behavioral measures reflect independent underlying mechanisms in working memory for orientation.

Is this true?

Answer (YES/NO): NO